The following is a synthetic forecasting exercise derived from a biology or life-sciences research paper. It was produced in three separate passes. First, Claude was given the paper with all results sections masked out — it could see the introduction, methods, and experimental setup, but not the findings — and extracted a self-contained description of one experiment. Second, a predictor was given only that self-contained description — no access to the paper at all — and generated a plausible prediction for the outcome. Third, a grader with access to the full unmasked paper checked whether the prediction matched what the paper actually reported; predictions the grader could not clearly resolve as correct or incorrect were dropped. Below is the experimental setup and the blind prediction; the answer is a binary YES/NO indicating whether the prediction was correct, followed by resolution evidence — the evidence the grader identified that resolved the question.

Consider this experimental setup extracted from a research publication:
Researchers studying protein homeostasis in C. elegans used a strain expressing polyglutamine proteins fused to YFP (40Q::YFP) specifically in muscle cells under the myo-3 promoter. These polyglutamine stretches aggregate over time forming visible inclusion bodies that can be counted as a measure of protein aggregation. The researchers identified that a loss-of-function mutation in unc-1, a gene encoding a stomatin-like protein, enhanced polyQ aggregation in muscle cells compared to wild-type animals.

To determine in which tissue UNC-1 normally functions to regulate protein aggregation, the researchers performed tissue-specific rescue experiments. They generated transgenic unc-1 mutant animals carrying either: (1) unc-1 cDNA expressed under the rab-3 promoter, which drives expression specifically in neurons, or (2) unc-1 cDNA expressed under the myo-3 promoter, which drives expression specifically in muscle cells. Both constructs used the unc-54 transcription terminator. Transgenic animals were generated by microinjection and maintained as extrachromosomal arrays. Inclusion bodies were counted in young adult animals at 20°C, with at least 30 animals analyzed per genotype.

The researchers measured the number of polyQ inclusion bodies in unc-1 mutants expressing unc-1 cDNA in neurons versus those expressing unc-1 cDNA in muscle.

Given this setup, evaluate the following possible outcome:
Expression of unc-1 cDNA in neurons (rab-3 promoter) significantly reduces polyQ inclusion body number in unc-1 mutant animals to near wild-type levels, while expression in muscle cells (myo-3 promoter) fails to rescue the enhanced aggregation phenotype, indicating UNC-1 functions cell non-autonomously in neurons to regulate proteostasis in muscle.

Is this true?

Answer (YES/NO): YES